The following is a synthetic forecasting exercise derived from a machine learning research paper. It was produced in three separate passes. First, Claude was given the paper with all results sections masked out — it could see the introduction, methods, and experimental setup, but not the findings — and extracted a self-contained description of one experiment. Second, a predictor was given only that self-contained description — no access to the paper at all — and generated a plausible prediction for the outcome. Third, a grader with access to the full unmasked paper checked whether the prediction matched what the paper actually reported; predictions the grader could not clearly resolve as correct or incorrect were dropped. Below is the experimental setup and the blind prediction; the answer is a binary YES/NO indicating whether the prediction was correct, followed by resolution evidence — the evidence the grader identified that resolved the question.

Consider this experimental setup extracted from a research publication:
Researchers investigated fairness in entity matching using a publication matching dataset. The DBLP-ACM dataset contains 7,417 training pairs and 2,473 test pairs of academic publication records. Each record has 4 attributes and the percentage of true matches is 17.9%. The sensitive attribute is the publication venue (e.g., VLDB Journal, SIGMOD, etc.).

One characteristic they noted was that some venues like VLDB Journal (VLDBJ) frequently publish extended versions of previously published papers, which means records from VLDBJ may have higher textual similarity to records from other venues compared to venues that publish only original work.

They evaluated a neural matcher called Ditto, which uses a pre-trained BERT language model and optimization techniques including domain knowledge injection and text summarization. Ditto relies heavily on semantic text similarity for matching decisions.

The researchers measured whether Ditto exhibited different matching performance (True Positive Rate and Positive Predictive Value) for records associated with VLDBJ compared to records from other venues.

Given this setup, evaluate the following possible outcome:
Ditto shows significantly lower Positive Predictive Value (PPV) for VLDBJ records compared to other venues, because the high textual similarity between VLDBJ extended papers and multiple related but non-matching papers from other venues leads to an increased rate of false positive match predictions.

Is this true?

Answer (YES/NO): YES